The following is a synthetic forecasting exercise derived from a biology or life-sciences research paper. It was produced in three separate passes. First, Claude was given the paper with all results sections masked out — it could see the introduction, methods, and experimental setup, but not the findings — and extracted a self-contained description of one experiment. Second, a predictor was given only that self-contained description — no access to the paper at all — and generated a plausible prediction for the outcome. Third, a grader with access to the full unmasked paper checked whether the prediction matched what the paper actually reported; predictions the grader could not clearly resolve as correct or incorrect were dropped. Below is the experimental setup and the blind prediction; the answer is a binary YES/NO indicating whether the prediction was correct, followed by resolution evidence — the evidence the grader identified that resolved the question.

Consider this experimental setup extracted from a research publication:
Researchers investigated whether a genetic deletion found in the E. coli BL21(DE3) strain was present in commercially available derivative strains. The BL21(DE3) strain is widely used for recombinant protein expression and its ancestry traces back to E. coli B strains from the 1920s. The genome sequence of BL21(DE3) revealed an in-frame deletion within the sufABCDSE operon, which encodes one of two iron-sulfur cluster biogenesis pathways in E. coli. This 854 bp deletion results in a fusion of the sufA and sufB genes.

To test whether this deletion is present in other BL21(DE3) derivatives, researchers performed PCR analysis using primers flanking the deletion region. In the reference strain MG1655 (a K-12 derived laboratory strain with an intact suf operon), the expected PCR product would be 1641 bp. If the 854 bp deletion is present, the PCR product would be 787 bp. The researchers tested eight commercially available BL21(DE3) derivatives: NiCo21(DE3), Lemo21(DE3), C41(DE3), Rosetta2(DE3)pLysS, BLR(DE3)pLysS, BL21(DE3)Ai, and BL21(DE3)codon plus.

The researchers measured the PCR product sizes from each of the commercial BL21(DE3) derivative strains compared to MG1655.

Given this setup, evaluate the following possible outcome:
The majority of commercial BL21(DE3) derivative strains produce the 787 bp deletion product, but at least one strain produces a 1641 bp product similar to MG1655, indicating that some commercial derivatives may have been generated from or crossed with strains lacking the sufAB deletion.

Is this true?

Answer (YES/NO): NO